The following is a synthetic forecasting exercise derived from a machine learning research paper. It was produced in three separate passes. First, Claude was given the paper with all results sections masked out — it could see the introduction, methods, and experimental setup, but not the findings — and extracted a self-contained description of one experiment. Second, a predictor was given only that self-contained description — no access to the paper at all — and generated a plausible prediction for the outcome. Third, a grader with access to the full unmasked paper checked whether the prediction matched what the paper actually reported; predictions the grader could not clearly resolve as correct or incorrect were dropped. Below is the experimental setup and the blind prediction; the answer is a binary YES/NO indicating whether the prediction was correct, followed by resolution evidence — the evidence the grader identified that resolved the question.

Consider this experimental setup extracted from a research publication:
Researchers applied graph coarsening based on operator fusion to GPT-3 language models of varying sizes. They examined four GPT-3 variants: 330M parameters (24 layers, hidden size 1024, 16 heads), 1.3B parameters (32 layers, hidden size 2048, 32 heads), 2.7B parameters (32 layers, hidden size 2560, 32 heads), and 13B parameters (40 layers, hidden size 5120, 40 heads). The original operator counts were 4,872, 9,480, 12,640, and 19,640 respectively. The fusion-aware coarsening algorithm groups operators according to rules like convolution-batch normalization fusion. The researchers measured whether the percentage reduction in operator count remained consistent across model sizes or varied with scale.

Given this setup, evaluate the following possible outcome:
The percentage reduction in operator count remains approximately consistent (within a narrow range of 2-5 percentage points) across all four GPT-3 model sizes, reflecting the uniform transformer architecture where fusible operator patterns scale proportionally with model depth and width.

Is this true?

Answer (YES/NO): YES